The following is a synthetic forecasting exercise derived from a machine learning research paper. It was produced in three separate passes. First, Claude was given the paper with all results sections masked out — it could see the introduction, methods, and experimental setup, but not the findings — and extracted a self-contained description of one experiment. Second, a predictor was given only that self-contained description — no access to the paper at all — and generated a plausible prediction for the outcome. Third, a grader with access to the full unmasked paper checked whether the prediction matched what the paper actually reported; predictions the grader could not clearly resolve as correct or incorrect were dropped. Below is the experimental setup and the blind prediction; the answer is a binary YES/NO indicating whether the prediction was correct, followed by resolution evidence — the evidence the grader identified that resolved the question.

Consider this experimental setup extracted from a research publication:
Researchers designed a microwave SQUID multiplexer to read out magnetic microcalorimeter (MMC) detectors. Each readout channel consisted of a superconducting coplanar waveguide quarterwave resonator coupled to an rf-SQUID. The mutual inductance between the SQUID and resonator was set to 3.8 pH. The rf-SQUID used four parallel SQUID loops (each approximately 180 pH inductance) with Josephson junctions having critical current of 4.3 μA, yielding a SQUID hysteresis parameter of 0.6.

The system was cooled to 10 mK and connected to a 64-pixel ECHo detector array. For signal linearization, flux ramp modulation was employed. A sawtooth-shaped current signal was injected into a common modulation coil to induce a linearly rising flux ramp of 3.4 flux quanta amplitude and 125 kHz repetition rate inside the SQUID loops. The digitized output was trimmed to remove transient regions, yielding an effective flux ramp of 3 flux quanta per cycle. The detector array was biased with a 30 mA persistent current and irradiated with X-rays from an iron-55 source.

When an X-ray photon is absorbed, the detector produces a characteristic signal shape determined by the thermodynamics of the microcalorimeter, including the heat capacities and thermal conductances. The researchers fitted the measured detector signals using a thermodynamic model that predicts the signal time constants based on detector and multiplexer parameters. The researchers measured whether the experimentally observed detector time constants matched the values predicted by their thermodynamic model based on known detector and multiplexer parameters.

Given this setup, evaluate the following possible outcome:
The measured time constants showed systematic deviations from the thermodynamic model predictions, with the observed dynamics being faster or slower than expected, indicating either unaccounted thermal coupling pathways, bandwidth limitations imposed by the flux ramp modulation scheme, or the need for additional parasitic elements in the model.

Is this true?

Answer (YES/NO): NO